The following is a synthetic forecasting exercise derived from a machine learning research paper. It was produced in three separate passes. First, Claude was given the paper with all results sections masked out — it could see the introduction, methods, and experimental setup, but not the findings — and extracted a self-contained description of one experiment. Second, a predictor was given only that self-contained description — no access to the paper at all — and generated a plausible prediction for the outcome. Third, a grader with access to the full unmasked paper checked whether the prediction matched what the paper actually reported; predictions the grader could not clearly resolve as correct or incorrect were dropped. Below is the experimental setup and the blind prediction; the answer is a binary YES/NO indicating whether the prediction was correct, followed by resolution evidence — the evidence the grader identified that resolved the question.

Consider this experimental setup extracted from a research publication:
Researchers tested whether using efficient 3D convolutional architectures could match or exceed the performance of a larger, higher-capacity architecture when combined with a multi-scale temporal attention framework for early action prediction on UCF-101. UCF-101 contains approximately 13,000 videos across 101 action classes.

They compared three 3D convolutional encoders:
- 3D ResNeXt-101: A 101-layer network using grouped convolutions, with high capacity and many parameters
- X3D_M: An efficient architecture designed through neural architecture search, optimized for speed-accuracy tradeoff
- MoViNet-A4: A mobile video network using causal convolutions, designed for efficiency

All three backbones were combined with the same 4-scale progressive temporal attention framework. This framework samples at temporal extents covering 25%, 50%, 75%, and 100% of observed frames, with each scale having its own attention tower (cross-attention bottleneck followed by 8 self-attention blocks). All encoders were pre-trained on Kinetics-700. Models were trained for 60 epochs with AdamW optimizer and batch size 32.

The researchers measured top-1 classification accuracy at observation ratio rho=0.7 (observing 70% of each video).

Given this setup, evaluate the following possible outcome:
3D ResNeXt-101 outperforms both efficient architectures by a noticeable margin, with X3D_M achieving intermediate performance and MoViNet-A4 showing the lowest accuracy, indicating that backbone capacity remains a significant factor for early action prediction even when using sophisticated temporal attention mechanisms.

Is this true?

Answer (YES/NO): NO